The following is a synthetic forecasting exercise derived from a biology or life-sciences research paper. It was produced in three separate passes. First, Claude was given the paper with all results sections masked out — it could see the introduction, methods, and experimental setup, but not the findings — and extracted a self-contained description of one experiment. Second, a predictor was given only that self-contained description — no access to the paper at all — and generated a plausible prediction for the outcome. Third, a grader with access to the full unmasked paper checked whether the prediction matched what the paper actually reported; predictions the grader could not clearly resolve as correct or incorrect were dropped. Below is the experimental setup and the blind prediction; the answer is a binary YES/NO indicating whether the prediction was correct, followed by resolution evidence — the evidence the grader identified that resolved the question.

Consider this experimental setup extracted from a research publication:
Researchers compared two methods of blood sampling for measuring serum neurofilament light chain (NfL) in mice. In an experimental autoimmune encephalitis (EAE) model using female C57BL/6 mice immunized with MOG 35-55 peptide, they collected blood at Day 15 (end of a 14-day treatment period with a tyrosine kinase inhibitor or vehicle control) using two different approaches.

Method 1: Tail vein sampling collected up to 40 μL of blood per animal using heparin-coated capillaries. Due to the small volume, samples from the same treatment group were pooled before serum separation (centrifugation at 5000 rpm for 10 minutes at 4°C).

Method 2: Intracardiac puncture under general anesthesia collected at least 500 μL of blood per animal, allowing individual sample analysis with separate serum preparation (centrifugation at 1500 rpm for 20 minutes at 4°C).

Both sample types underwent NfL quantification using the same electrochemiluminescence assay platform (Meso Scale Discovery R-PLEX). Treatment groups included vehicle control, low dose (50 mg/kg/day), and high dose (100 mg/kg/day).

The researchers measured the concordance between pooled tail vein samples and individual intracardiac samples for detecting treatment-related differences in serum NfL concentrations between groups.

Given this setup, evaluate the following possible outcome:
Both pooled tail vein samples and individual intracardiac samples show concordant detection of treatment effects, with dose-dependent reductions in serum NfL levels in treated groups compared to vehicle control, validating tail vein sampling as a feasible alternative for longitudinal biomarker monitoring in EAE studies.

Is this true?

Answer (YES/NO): NO